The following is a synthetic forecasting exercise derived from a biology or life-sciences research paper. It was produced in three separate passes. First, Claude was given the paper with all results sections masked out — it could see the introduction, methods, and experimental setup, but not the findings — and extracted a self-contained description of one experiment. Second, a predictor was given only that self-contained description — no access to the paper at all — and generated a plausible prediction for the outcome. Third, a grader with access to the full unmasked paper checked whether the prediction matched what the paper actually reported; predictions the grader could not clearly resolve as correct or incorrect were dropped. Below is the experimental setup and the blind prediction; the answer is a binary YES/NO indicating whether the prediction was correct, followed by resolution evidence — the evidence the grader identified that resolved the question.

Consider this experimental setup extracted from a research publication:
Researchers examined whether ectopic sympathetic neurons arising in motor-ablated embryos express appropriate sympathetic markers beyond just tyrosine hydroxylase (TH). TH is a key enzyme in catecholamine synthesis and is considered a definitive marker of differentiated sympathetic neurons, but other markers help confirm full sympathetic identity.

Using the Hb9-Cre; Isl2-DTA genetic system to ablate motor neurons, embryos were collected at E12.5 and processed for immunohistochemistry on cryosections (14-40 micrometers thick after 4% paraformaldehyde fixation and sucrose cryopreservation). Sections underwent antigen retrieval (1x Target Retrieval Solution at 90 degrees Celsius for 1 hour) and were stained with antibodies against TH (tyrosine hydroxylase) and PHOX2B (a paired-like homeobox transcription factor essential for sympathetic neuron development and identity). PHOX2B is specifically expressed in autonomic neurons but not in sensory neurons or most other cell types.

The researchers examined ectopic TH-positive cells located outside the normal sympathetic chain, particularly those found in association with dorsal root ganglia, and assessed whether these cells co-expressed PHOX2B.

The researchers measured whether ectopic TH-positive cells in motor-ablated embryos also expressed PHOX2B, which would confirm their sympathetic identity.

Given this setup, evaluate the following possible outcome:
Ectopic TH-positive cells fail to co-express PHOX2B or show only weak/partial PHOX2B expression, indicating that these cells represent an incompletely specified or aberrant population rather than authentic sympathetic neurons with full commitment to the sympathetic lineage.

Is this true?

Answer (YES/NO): NO